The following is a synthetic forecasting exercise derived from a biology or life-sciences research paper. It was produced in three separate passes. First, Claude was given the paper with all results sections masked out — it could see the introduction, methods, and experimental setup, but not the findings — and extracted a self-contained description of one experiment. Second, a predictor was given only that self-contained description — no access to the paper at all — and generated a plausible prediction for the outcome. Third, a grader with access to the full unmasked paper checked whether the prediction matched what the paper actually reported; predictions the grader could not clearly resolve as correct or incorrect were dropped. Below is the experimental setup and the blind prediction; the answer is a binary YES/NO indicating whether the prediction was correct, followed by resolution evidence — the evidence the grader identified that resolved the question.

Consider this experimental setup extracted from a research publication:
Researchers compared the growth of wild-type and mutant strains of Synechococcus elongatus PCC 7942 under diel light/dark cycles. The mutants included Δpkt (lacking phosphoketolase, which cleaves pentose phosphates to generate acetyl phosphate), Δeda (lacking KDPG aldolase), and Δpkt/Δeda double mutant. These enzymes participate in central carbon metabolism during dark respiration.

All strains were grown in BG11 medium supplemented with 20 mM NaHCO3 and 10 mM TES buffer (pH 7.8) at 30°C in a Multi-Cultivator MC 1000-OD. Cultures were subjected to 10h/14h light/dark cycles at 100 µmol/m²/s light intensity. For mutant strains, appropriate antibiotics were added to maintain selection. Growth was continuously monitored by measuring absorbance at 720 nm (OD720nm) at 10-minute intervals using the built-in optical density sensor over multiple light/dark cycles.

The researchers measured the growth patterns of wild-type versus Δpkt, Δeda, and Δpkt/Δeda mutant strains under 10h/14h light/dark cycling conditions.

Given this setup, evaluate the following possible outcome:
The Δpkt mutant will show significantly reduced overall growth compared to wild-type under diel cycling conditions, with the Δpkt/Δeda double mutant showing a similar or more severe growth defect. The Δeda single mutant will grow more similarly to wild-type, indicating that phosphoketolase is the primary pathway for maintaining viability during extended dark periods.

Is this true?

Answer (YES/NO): NO